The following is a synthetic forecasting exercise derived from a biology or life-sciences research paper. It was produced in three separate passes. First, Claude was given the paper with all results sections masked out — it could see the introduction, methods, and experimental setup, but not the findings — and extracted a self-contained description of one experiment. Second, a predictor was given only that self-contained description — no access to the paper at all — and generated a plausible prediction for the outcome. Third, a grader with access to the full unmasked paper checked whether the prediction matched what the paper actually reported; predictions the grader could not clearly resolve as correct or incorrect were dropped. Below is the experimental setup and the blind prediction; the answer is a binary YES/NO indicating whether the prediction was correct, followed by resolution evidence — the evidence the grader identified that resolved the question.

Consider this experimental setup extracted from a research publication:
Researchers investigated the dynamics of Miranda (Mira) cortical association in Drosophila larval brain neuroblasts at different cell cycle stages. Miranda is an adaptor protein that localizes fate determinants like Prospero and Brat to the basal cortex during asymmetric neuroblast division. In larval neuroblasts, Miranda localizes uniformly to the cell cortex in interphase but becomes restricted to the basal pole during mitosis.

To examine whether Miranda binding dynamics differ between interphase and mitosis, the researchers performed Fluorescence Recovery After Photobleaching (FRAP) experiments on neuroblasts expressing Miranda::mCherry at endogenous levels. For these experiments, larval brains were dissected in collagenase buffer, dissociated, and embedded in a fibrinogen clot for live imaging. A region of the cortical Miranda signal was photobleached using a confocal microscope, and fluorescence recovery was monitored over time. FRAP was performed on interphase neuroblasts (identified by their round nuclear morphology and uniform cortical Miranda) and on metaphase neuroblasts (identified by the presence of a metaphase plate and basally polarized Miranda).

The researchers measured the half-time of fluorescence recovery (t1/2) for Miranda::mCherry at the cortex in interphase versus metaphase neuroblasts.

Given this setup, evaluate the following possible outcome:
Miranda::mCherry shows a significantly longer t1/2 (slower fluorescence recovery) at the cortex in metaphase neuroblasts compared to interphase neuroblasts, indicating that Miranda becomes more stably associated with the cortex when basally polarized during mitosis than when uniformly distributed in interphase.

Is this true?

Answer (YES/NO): YES